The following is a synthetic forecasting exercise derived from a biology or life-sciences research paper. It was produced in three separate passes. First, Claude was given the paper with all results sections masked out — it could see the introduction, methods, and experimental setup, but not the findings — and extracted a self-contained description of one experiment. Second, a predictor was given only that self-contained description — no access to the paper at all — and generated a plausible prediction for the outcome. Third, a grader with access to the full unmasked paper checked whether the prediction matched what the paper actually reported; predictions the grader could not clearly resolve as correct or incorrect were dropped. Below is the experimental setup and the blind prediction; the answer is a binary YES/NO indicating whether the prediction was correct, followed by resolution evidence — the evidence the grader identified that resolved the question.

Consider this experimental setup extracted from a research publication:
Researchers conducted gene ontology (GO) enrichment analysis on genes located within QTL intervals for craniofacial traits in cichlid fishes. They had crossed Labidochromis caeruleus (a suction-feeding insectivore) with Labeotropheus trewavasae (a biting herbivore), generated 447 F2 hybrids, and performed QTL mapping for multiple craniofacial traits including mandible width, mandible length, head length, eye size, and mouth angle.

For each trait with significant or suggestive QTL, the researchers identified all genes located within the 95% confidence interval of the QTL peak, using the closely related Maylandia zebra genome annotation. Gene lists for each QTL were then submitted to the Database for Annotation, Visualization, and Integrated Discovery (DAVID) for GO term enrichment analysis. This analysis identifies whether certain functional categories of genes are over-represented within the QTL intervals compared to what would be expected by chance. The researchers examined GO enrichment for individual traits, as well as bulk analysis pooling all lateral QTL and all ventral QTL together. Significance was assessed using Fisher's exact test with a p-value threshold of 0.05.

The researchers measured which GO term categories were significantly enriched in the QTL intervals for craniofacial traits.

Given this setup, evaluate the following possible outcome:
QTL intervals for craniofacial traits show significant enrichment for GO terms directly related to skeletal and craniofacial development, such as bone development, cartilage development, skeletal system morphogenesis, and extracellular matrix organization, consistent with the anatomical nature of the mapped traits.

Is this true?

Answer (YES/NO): NO